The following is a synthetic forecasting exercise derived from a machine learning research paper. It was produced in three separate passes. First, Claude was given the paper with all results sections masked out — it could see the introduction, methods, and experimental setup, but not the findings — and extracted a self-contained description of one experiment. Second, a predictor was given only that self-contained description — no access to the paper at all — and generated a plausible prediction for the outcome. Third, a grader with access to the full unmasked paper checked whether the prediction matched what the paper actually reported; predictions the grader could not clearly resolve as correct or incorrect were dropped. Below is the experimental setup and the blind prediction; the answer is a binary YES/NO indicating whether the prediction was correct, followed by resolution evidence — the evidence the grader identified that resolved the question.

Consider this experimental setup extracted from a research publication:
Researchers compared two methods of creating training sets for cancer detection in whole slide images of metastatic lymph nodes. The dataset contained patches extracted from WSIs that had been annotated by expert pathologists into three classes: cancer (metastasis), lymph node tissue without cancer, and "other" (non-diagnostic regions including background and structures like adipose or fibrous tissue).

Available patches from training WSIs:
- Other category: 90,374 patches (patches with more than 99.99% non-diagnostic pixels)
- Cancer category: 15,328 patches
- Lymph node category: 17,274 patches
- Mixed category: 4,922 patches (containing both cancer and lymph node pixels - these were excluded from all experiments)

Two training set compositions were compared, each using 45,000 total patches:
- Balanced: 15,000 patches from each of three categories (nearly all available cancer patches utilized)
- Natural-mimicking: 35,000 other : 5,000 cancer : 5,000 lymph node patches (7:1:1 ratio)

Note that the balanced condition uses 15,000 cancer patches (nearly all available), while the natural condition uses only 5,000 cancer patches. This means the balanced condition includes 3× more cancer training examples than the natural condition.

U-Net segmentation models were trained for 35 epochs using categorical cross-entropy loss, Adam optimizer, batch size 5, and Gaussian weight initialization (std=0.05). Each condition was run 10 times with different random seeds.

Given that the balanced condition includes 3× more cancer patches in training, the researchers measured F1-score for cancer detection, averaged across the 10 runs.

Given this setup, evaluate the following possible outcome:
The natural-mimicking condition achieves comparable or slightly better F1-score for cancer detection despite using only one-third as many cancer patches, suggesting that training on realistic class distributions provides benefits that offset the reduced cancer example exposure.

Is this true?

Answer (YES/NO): YES